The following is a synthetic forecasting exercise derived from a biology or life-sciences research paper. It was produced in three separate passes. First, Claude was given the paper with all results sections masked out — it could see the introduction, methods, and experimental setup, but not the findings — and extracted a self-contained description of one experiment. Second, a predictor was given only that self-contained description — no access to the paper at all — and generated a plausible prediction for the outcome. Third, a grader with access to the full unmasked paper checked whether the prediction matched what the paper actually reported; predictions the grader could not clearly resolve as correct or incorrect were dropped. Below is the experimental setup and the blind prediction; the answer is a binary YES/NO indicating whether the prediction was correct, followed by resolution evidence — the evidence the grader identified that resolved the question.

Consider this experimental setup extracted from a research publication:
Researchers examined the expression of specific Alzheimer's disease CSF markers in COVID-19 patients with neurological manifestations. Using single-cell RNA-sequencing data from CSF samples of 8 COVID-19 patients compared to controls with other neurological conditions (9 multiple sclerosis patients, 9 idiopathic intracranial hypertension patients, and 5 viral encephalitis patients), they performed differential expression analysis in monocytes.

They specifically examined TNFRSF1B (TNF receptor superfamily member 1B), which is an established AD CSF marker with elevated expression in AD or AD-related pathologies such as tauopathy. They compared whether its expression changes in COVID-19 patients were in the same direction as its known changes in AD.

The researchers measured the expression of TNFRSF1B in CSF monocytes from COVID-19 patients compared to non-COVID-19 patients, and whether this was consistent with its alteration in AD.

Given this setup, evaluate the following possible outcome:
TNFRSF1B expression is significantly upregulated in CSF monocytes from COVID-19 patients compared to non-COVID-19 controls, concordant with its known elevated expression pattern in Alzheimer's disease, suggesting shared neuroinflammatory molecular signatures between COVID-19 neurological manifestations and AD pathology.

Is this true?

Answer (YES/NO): YES